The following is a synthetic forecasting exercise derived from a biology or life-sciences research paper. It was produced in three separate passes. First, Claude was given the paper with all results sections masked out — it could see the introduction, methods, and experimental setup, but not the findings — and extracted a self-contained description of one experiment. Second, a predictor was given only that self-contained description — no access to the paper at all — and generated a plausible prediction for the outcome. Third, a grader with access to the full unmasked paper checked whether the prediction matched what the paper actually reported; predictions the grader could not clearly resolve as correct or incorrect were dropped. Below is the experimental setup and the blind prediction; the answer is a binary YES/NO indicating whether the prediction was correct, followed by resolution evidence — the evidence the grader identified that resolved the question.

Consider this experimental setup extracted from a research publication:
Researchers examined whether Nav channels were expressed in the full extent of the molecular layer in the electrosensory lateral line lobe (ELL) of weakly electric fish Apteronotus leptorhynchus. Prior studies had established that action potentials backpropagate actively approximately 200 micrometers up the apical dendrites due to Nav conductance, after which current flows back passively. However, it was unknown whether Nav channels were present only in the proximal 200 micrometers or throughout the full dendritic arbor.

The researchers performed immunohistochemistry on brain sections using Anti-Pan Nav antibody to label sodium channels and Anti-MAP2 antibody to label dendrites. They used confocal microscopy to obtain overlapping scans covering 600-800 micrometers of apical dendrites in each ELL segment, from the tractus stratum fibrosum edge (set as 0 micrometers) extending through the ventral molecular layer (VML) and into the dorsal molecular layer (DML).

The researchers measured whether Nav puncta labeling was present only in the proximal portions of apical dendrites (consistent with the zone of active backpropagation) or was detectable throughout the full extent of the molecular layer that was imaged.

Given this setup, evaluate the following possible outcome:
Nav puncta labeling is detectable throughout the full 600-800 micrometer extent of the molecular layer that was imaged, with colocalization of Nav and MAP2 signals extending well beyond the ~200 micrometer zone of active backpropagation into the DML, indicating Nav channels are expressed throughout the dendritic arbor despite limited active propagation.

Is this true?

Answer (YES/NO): YES